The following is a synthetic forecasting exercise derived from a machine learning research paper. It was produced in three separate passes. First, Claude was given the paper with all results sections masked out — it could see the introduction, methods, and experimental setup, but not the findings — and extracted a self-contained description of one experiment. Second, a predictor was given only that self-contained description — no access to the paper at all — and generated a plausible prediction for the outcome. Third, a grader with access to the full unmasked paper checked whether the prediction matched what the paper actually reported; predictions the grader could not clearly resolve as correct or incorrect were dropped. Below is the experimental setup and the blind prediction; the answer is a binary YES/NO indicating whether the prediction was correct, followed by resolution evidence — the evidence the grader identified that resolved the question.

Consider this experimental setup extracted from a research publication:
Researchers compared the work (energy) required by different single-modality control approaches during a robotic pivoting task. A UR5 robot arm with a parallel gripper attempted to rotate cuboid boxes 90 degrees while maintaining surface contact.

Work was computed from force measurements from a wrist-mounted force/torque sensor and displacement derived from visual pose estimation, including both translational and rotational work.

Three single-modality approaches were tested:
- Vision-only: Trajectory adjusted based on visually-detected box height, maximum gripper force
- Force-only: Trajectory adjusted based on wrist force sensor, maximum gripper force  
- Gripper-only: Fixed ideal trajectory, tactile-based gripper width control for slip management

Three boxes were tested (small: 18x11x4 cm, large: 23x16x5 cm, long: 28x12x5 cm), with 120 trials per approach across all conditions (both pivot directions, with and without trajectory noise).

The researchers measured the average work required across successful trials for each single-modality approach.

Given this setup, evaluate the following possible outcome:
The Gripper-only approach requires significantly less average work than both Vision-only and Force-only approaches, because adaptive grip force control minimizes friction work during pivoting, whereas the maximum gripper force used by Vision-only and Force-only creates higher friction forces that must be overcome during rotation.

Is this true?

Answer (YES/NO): NO